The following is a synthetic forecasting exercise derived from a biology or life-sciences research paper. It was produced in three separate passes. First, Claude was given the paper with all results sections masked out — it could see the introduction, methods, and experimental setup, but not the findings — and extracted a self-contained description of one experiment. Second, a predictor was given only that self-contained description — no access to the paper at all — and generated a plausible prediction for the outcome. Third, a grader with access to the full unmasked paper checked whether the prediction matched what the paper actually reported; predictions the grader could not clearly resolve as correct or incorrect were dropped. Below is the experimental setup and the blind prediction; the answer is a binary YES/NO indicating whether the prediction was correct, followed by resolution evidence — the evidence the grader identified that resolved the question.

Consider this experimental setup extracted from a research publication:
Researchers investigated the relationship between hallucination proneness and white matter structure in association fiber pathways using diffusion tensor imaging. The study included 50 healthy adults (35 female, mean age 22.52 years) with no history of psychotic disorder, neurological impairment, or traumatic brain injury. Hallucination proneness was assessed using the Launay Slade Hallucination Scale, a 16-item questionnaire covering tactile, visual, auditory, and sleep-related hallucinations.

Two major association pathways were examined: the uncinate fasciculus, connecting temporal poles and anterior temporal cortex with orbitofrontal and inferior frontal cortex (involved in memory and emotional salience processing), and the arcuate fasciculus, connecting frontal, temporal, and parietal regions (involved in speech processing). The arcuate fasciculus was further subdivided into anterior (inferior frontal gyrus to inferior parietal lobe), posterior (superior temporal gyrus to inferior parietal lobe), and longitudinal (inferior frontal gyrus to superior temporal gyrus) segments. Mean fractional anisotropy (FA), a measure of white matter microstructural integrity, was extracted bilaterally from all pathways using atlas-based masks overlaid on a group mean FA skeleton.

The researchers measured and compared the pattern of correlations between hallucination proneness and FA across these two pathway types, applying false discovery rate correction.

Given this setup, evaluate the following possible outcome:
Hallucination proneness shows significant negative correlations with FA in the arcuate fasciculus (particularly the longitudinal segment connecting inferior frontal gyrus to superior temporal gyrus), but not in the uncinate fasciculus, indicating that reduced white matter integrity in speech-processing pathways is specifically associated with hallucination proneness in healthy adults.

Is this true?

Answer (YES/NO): NO